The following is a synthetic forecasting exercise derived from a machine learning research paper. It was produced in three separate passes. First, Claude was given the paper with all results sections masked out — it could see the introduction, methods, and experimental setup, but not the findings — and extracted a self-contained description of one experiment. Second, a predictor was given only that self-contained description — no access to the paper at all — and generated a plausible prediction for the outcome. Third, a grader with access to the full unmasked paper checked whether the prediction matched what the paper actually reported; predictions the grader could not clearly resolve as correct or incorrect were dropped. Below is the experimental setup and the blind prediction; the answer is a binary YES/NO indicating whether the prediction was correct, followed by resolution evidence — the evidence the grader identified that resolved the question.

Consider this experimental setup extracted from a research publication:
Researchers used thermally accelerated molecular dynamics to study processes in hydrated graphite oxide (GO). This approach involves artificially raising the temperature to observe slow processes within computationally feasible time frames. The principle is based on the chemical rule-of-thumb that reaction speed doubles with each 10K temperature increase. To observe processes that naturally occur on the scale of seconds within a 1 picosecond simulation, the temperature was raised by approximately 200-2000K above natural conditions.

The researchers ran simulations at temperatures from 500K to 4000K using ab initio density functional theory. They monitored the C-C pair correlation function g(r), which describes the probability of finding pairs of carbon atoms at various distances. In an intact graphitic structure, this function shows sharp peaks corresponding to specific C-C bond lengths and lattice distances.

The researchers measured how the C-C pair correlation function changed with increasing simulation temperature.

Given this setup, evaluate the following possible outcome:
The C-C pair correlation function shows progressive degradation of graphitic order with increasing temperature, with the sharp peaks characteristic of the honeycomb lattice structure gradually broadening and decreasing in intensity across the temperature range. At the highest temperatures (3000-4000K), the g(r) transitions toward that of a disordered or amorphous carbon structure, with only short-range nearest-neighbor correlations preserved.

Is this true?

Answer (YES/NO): NO